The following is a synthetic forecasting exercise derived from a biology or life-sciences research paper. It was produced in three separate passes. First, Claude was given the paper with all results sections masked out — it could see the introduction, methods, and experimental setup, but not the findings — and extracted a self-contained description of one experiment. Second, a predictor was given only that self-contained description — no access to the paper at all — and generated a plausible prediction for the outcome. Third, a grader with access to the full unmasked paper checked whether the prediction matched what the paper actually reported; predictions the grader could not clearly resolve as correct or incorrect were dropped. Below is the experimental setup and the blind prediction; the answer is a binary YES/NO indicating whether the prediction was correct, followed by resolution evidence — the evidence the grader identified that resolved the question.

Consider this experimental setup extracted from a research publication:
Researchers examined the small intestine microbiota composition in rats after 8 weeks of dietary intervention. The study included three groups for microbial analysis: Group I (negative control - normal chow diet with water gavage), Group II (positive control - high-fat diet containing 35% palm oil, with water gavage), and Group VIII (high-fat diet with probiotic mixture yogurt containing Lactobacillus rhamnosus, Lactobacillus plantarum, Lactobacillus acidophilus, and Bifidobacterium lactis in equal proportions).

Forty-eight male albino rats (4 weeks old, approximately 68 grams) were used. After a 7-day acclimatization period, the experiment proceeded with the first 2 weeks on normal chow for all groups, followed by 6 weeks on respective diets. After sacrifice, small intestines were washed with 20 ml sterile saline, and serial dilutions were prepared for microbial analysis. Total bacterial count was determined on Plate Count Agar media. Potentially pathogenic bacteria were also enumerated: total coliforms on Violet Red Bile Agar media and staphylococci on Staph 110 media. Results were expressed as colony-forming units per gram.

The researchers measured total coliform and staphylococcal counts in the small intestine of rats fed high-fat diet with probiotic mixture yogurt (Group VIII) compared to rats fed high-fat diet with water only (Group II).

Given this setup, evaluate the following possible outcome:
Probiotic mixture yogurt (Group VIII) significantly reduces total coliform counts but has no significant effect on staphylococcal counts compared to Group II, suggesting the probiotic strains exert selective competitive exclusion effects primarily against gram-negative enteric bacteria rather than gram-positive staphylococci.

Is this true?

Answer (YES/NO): NO